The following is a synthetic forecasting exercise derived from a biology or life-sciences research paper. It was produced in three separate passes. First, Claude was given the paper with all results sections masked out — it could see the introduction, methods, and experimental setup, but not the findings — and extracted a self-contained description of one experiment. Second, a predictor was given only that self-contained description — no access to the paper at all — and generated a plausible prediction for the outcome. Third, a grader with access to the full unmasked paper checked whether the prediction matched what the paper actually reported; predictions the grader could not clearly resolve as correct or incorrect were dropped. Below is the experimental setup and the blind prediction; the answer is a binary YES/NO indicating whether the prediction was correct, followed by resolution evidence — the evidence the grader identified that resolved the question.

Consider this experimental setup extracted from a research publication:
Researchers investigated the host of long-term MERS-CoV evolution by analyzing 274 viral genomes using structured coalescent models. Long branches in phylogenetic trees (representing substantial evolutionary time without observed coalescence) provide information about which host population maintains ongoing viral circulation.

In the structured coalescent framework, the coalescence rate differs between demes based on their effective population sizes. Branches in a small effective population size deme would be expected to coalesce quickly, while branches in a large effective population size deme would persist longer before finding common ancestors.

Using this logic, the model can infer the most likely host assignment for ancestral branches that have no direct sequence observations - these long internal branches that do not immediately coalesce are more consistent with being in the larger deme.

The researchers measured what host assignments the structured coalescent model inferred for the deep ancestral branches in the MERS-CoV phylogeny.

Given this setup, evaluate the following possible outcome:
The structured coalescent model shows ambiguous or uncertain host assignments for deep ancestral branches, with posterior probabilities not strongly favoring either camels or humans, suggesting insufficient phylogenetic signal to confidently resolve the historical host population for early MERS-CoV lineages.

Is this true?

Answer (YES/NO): NO